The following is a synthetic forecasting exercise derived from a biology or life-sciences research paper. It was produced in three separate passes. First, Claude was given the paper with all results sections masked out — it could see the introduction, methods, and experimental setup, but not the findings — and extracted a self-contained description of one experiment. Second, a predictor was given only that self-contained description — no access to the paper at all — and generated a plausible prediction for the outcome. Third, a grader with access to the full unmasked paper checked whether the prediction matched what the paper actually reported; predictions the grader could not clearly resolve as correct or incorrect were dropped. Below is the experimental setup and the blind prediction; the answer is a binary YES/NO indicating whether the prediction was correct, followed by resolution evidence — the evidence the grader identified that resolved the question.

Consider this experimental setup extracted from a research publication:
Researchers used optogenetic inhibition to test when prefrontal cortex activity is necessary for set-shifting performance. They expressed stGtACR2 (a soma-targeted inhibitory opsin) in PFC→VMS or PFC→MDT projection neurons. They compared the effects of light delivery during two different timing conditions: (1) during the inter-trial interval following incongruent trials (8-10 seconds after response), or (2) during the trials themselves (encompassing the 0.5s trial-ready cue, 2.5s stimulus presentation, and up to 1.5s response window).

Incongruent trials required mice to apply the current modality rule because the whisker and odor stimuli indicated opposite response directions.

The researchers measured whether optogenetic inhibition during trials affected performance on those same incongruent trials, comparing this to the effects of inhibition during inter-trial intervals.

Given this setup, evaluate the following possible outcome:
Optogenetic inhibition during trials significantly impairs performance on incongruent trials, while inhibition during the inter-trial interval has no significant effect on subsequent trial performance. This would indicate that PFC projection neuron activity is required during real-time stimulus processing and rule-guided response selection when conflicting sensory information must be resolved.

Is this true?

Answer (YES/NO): NO